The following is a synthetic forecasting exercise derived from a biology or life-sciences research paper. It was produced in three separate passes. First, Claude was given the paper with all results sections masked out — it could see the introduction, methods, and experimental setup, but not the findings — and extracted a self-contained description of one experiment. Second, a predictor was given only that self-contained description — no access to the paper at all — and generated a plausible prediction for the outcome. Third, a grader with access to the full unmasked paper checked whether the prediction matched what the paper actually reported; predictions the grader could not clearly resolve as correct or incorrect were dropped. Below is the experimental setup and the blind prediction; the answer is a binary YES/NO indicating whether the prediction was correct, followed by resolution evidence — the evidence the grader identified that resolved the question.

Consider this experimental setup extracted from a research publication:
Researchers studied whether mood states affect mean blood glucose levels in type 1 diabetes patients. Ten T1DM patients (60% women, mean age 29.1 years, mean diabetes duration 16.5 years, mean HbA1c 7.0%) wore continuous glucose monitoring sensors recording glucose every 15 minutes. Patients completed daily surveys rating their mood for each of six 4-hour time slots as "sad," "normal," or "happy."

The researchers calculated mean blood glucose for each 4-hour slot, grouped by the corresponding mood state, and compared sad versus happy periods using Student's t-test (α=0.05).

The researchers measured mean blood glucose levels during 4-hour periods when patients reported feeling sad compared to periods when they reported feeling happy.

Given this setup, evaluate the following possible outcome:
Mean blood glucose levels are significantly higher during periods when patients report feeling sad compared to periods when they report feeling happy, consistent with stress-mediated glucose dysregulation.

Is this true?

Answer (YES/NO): NO